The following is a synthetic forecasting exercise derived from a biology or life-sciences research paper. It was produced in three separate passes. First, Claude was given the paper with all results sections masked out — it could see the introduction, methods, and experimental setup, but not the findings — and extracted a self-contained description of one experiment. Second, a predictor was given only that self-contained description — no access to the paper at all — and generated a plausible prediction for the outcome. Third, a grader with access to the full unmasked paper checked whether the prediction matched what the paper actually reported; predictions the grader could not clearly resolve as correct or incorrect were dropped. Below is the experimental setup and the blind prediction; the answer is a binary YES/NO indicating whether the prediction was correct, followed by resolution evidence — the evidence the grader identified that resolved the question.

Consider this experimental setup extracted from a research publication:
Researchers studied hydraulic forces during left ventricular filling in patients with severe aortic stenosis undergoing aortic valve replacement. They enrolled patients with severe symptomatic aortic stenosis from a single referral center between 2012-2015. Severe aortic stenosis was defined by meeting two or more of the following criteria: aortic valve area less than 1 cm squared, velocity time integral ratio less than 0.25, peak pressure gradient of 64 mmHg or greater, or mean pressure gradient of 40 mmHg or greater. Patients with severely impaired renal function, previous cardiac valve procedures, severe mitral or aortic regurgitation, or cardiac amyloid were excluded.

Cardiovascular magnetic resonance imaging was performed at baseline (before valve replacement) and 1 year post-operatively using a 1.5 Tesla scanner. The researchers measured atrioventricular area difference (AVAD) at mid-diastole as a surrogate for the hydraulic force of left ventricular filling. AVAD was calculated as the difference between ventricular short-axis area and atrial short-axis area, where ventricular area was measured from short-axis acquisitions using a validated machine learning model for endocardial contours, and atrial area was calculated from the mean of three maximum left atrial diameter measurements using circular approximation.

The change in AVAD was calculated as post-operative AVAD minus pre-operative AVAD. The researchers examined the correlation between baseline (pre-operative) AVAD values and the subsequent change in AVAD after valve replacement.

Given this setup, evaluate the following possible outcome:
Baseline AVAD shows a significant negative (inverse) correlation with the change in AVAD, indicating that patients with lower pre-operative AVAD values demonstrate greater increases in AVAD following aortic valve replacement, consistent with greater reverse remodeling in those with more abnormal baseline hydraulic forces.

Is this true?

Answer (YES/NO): YES